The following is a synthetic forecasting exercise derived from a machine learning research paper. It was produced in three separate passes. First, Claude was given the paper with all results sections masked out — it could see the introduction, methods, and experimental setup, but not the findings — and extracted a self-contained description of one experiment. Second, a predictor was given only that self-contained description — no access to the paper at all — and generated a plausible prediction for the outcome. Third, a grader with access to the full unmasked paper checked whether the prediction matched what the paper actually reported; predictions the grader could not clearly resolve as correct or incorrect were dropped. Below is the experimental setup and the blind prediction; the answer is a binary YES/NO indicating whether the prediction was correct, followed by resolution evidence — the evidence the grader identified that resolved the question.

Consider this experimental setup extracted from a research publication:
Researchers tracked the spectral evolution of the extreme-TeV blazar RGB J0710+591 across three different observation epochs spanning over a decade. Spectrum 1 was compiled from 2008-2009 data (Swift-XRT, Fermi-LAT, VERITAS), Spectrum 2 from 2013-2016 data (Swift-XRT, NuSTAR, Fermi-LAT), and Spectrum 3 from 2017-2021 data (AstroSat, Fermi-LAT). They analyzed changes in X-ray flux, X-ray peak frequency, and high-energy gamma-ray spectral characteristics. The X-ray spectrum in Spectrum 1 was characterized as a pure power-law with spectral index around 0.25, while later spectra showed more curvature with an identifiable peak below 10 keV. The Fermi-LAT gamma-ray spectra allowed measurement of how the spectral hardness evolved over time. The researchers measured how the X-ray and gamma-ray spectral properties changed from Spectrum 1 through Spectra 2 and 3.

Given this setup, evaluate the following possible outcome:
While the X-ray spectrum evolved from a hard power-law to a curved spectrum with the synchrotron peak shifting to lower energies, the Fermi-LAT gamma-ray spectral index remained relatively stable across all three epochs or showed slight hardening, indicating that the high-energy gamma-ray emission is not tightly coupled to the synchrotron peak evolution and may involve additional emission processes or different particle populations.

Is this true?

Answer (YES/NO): NO